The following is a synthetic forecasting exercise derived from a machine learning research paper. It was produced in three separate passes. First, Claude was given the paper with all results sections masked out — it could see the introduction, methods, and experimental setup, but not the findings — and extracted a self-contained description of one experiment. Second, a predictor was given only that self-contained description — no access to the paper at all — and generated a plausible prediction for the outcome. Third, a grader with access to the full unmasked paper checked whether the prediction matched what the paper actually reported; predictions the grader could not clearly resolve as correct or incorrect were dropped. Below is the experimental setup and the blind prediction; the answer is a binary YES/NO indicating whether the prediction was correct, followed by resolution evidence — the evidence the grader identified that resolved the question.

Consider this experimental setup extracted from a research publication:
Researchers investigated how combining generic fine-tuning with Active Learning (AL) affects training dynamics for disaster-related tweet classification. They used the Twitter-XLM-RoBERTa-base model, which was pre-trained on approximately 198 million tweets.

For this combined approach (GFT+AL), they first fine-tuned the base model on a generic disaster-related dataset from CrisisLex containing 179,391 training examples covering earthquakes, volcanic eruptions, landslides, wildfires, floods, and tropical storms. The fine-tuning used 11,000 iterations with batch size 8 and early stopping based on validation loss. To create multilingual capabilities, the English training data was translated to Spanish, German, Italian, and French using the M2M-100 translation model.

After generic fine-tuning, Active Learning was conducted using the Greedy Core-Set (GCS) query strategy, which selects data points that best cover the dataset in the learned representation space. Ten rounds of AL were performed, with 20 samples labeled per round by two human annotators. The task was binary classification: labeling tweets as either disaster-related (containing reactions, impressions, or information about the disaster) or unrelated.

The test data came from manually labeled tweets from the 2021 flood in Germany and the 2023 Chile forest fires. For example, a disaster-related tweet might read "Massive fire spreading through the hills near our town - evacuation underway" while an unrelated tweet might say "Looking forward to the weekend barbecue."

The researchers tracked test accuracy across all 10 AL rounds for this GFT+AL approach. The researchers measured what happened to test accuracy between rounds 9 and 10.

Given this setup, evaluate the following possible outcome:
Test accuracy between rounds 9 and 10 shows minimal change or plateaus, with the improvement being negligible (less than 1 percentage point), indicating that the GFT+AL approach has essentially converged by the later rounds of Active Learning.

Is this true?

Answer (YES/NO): NO